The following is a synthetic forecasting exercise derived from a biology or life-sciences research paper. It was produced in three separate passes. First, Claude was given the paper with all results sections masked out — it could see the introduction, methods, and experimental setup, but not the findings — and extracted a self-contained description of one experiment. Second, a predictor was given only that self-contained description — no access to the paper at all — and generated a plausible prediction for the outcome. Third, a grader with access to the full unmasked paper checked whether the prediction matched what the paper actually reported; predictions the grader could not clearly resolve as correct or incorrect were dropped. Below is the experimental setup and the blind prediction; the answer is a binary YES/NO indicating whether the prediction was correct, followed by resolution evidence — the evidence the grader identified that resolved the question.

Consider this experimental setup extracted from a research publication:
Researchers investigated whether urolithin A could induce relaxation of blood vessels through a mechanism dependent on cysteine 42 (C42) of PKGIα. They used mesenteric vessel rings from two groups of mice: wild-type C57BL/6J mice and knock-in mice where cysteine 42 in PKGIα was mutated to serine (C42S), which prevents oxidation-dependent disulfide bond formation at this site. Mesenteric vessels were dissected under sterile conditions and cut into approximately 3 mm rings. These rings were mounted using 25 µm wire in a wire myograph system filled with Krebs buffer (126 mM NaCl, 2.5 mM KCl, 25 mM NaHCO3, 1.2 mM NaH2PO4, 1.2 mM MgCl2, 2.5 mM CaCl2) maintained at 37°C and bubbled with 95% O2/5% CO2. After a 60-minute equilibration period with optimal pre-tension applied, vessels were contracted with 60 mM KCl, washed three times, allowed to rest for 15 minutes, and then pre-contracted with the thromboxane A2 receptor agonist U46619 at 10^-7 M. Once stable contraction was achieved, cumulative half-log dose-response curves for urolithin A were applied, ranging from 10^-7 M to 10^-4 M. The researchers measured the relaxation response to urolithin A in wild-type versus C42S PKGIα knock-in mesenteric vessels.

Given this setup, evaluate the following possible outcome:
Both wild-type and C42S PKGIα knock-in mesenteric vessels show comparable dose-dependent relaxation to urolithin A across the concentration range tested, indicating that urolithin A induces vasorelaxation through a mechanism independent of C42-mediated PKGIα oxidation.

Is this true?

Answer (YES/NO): NO